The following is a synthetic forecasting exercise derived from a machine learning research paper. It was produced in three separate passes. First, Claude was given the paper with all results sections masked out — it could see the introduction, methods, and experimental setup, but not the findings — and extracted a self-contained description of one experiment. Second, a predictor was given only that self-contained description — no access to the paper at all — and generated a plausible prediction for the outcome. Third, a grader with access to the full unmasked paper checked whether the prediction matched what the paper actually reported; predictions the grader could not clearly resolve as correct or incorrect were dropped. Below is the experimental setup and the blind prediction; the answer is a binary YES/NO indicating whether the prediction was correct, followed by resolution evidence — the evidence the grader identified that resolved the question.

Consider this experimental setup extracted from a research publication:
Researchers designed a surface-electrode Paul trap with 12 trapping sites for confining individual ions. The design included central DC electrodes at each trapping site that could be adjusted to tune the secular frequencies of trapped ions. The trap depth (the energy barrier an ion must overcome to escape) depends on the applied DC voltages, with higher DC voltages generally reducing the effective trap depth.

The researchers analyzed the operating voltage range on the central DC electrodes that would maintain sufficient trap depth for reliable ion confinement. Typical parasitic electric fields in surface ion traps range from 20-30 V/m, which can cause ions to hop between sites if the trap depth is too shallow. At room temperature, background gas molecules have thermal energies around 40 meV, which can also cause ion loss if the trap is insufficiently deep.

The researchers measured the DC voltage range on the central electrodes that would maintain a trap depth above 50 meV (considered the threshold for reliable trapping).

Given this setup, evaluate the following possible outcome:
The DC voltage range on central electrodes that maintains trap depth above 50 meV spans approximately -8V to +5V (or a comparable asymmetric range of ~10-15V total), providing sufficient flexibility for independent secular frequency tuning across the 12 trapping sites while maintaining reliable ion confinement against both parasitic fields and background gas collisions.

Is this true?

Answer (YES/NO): NO